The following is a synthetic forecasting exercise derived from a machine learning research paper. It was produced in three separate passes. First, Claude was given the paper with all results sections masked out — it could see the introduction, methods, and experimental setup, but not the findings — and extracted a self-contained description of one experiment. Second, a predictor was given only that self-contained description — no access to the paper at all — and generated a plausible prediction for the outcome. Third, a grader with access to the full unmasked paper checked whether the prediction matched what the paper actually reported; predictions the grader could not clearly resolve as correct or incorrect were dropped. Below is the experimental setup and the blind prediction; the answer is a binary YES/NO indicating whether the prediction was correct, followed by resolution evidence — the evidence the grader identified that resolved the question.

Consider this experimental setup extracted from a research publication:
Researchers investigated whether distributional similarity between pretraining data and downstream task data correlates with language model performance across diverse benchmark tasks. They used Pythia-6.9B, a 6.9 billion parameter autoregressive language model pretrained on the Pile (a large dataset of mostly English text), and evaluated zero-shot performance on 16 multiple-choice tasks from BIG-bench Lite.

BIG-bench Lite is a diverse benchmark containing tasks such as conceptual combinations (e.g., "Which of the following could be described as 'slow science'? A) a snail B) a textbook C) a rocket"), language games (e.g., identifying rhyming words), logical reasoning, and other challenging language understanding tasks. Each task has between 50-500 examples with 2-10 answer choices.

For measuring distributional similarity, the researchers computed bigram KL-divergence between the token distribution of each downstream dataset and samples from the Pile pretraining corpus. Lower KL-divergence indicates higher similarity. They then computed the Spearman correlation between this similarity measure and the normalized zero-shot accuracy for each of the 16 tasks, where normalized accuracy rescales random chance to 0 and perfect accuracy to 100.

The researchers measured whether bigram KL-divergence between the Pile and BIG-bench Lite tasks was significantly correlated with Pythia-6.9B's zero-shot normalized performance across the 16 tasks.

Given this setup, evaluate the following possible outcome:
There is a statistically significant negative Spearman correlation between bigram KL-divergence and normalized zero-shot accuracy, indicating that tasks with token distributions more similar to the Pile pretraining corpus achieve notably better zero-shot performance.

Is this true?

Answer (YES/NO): NO